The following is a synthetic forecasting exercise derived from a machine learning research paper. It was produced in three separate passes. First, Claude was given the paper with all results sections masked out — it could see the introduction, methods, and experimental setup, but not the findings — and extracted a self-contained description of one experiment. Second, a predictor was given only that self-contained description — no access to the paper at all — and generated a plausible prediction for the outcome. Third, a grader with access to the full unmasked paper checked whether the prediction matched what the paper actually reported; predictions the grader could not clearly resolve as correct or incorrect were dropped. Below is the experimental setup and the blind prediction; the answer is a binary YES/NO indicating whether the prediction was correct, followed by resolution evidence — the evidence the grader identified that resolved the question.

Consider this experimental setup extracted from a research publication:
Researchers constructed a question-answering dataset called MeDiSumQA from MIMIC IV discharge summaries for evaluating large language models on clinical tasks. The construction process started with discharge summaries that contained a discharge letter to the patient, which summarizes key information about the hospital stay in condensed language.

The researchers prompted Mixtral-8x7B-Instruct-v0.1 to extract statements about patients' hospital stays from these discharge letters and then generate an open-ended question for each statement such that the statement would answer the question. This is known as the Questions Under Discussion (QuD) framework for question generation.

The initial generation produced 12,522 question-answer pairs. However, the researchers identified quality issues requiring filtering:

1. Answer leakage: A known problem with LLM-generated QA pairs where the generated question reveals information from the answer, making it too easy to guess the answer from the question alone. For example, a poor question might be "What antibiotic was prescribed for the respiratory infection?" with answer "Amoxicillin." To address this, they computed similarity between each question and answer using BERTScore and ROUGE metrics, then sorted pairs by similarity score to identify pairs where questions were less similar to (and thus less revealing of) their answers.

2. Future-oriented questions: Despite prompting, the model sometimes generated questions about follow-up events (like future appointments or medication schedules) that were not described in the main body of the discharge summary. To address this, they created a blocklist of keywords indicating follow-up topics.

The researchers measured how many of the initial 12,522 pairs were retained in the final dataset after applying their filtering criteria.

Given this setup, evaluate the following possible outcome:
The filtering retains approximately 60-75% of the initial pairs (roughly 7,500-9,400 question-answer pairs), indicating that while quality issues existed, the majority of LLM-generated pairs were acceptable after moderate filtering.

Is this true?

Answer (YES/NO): NO